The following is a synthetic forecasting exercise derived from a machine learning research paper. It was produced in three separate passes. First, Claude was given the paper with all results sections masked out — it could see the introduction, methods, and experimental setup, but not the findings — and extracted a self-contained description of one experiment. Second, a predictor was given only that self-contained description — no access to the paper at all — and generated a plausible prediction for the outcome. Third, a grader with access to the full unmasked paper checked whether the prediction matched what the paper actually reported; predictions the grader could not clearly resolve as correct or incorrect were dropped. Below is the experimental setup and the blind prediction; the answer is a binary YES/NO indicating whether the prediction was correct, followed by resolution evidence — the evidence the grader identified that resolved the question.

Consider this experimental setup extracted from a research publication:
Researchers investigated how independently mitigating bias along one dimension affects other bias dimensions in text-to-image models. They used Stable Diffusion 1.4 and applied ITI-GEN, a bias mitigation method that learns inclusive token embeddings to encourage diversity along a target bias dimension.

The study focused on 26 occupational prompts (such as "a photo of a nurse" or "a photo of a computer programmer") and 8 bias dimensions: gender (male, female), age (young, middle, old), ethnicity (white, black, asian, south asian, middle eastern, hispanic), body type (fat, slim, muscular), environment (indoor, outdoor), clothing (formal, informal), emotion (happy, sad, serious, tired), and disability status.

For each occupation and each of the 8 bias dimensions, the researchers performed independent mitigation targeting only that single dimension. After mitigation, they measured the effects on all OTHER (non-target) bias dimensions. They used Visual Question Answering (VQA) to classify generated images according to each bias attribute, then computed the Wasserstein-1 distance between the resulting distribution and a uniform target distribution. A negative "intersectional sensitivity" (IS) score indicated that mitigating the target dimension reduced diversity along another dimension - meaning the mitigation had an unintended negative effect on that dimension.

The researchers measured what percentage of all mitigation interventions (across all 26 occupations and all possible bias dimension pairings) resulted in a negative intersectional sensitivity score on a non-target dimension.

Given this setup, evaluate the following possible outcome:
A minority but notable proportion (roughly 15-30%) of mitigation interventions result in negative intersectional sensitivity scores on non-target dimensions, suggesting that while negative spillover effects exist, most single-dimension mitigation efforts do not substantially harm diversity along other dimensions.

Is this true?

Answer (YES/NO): YES